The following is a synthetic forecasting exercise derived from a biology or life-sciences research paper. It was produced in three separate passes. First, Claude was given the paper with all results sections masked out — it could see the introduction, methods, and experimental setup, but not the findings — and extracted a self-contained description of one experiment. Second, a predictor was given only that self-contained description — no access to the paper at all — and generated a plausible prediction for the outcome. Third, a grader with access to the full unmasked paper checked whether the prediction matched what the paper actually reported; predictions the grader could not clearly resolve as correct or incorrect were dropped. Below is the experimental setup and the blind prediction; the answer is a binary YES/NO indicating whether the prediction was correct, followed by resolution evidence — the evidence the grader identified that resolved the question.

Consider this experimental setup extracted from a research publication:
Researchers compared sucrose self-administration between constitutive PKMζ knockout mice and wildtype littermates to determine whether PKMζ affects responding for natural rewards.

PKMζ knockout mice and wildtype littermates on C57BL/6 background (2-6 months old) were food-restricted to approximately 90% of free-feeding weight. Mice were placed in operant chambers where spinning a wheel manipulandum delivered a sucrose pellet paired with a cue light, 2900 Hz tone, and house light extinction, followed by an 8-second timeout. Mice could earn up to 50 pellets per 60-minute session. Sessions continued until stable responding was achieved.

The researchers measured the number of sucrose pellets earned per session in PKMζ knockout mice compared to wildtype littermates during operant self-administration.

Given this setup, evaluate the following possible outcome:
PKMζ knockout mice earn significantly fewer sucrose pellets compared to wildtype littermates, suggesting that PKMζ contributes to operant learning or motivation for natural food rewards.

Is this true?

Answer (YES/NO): NO